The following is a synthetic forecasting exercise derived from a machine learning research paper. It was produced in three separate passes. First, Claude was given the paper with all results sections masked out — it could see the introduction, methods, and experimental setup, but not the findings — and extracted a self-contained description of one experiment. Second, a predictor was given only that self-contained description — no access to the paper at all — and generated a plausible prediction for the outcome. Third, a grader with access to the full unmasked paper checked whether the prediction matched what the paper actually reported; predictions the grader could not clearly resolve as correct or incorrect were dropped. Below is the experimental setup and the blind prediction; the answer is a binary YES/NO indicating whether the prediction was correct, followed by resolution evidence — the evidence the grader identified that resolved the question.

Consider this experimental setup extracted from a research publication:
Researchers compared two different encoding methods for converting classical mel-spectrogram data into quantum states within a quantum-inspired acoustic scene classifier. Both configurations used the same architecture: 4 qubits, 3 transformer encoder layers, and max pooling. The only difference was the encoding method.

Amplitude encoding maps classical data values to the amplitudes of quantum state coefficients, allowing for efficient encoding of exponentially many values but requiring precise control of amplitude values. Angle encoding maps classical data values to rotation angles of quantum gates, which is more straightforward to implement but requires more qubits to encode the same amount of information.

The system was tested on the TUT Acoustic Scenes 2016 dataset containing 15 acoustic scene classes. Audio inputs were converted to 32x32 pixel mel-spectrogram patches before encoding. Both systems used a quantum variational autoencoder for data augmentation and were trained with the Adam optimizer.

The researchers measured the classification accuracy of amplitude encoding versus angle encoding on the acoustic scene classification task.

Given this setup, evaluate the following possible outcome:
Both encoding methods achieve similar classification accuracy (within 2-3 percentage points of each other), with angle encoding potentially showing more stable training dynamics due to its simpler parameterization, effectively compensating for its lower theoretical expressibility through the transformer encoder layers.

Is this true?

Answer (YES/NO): NO